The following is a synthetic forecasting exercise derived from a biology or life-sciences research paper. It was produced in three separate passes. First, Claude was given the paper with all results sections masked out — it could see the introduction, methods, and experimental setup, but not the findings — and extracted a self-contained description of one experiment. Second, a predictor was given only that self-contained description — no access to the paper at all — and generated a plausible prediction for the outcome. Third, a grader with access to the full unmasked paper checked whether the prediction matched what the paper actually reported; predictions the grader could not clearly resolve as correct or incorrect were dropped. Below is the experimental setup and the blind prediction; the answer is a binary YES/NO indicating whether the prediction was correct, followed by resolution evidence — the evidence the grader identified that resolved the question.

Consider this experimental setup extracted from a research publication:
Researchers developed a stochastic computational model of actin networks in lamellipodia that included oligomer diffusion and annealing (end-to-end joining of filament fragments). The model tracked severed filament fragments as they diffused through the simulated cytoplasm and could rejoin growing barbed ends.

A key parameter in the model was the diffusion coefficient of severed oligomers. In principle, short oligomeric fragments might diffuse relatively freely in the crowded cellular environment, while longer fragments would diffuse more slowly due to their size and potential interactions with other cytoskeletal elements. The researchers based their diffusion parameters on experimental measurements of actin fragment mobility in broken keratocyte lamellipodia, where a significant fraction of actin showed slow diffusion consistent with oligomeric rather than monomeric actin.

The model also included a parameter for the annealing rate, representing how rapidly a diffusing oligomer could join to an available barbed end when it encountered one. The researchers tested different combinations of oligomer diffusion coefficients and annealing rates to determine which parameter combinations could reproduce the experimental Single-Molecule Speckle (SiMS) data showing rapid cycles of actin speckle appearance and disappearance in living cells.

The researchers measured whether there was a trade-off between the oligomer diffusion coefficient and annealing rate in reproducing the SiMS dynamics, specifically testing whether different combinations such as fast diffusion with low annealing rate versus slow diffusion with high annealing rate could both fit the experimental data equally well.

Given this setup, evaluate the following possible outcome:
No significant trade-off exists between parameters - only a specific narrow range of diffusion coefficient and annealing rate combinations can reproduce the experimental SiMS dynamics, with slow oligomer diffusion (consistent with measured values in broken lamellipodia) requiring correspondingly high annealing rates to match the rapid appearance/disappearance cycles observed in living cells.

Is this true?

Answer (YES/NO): NO